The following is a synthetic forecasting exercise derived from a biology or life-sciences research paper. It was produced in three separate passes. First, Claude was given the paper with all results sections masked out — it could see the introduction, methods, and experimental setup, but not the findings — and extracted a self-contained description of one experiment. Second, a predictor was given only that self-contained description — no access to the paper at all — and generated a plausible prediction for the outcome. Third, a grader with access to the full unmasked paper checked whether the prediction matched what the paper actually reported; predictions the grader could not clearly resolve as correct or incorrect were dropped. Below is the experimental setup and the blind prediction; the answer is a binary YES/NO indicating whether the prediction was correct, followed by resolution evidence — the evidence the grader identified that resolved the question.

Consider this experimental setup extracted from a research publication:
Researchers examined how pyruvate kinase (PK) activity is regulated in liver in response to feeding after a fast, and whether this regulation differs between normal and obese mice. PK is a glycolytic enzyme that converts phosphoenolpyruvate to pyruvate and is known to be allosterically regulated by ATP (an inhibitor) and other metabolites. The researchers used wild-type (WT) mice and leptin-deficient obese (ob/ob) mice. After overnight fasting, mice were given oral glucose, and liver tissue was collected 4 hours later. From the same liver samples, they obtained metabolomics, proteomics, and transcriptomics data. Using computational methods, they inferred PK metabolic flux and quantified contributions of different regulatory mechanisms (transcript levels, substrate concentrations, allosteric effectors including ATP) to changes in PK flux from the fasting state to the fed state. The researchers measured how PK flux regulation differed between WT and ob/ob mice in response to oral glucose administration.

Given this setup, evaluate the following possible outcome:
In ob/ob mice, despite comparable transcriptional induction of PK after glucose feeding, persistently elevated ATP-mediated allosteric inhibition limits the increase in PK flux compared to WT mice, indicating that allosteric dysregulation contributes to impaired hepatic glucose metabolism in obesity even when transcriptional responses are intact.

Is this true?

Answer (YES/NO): NO